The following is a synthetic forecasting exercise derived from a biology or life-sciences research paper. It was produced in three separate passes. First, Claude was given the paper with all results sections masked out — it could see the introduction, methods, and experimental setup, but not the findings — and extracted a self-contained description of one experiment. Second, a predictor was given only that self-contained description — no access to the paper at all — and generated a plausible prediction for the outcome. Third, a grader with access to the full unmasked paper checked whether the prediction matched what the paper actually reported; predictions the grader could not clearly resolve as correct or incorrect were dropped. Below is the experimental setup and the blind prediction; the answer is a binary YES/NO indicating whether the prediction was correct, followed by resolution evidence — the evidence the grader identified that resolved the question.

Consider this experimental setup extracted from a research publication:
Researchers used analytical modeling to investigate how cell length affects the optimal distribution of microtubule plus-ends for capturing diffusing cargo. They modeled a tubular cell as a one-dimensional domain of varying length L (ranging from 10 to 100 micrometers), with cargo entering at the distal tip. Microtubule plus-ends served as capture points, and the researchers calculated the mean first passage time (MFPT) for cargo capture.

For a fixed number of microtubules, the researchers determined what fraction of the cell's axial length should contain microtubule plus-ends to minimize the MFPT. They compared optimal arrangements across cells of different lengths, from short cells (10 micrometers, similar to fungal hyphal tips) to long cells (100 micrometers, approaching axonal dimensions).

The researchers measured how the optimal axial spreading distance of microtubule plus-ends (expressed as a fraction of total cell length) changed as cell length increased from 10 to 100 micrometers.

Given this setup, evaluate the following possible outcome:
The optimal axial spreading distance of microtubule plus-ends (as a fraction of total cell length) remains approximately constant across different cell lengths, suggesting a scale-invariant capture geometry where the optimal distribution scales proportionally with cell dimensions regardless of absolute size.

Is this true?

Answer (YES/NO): NO